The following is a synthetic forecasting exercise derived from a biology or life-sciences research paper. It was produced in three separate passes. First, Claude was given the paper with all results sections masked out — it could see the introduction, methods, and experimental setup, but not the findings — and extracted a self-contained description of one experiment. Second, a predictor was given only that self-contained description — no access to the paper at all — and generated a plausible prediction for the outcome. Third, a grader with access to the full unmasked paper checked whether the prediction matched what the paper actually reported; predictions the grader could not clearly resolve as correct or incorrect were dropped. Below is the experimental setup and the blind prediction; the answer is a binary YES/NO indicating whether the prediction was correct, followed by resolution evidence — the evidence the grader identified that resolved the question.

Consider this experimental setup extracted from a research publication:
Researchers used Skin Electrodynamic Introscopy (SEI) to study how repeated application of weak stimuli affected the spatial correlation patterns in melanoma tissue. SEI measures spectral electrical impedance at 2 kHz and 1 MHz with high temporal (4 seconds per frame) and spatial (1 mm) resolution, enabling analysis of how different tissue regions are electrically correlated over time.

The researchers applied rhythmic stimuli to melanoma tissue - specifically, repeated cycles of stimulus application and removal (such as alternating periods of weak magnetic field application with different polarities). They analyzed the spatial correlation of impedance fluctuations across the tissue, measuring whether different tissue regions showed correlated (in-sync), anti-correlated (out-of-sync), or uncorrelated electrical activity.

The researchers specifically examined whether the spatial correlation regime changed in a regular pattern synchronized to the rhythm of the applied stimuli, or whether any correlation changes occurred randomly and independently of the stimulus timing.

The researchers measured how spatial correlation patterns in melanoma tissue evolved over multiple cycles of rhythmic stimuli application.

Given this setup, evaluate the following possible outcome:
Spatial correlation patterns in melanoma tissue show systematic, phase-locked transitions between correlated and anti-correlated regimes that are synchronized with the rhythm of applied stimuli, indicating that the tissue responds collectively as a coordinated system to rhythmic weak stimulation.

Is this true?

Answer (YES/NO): YES